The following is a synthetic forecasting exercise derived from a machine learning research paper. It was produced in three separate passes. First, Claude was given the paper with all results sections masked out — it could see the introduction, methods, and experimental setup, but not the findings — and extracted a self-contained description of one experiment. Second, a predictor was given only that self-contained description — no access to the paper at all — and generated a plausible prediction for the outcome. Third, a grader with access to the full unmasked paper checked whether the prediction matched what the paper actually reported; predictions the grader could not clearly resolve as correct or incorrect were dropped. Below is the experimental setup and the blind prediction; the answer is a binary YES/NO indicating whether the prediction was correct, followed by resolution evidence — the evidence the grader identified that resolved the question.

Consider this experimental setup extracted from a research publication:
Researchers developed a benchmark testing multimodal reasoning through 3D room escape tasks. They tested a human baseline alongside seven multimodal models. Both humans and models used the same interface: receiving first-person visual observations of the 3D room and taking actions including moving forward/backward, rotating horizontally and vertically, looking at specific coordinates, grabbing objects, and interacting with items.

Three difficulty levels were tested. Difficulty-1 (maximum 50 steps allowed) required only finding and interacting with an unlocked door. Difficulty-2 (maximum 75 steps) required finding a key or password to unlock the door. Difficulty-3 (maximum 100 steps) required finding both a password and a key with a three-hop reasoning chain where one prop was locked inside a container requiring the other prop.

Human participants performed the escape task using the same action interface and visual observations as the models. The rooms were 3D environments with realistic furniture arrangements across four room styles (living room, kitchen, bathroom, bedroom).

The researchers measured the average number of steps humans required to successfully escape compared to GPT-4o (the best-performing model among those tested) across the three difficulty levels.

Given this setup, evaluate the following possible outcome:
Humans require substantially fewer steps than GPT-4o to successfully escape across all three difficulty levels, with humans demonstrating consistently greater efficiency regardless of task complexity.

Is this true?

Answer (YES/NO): YES